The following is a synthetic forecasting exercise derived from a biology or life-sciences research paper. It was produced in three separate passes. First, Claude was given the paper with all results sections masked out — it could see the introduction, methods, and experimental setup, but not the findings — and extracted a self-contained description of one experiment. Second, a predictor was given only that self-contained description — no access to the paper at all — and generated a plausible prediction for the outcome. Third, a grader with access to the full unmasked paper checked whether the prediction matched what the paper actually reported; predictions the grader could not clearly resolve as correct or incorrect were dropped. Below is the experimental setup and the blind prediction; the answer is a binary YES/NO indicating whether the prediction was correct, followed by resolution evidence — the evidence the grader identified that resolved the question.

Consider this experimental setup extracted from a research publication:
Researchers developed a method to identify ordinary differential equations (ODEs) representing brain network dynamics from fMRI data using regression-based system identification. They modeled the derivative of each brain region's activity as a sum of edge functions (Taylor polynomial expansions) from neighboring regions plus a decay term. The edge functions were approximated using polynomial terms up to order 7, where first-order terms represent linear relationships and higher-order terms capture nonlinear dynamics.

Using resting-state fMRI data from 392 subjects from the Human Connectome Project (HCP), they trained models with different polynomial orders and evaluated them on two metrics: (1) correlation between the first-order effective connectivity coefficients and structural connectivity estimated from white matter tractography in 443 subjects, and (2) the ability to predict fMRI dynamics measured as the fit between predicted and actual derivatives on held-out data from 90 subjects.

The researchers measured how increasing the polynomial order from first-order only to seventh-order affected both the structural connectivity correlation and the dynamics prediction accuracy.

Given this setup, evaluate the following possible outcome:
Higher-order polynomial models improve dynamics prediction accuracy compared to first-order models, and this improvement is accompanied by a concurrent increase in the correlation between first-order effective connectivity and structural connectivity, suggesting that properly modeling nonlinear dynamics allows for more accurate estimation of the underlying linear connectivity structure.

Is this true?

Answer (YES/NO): NO